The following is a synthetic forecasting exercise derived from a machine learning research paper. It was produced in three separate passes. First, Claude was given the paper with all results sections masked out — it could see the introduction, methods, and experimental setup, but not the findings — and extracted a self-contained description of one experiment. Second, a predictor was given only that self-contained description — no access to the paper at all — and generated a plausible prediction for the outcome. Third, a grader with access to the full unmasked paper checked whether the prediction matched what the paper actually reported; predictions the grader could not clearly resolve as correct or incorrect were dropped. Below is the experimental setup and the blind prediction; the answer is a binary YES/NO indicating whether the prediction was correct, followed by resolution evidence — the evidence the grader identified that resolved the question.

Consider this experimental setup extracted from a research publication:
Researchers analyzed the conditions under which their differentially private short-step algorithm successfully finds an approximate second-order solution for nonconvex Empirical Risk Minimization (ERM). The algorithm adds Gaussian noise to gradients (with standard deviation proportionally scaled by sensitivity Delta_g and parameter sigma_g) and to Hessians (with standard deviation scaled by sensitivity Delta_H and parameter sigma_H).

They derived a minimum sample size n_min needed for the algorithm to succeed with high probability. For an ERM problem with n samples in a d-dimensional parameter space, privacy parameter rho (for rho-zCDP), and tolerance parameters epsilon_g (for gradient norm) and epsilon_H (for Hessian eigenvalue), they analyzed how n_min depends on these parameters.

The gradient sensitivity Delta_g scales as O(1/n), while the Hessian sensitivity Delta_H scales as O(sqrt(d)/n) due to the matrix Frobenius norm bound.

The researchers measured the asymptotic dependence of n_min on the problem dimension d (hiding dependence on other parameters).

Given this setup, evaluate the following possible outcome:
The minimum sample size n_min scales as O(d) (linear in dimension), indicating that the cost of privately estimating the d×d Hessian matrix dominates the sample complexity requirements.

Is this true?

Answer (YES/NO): NO